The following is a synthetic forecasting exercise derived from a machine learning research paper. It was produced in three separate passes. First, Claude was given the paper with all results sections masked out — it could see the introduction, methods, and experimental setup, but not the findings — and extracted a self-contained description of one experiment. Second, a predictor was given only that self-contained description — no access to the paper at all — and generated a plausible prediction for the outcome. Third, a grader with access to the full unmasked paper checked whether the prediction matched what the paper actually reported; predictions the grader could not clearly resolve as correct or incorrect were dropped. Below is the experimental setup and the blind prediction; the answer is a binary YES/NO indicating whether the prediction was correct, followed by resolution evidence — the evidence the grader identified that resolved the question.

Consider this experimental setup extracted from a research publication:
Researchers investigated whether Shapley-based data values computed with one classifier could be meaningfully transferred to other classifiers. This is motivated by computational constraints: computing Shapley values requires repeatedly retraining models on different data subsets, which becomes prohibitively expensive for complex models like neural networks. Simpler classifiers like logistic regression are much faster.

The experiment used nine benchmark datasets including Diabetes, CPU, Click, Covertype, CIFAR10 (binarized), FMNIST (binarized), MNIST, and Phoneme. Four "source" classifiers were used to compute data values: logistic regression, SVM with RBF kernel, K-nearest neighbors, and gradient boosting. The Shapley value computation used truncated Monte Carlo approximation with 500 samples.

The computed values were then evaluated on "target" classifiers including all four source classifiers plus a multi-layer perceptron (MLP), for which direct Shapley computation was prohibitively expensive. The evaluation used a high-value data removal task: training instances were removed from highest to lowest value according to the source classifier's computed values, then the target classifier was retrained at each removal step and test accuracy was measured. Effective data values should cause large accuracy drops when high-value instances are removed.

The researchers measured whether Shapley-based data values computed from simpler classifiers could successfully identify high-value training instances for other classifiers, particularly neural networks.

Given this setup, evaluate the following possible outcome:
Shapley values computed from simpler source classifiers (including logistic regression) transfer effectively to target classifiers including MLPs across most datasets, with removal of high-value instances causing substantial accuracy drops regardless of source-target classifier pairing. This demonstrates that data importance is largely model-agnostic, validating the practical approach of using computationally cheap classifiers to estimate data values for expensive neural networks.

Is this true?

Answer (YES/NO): YES